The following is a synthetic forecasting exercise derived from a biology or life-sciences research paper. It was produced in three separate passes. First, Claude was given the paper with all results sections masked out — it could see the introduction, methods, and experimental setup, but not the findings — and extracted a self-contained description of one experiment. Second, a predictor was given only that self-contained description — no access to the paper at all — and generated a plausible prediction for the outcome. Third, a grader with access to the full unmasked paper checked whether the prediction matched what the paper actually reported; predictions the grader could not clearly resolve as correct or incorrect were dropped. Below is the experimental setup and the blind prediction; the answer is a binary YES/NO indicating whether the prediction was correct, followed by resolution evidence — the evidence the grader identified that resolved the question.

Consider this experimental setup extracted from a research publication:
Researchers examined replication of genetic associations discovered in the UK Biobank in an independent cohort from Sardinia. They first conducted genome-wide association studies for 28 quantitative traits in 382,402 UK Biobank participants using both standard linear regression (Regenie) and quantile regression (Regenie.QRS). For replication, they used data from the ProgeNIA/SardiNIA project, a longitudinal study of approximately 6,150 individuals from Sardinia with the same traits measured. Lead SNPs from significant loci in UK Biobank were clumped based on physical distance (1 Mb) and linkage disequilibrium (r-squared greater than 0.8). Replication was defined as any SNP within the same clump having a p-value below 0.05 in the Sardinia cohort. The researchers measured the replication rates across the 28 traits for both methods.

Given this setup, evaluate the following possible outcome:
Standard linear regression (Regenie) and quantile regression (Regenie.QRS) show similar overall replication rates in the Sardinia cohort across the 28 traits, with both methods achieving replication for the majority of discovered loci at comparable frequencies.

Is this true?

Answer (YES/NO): NO